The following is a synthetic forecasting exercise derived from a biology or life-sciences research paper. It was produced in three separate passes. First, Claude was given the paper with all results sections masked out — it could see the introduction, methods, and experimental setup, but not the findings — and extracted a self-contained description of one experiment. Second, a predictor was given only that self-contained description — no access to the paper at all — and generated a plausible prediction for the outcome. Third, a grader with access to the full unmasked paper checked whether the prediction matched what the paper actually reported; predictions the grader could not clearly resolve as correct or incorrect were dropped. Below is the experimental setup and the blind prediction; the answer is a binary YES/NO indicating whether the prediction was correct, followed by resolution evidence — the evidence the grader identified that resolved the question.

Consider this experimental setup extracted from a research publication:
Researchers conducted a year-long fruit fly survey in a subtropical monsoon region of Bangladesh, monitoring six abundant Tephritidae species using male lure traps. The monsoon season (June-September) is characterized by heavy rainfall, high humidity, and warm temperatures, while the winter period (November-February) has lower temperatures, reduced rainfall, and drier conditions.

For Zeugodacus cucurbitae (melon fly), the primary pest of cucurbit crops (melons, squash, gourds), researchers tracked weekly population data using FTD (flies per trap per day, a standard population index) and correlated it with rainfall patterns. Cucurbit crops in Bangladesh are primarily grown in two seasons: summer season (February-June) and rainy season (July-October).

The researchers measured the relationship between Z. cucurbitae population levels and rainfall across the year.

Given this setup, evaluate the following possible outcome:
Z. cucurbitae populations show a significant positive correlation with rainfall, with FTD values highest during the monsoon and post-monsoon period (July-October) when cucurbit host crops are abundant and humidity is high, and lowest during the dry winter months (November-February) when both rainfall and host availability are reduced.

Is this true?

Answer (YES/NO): NO